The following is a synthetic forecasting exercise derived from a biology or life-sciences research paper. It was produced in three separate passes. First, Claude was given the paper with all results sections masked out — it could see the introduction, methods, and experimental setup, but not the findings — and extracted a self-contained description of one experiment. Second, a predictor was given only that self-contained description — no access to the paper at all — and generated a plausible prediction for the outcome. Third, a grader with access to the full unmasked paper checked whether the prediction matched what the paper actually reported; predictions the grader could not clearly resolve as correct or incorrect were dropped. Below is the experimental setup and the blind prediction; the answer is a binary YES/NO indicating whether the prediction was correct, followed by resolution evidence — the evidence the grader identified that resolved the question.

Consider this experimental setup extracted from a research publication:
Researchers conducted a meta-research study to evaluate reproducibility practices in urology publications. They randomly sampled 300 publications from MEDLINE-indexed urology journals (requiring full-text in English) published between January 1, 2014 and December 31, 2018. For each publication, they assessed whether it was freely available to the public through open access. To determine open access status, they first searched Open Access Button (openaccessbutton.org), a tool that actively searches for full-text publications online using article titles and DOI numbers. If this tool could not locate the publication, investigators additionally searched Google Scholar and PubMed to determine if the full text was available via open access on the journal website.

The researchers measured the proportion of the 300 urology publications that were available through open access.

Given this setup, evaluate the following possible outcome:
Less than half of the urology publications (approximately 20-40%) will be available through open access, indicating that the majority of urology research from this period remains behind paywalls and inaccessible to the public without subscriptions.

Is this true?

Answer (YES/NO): YES